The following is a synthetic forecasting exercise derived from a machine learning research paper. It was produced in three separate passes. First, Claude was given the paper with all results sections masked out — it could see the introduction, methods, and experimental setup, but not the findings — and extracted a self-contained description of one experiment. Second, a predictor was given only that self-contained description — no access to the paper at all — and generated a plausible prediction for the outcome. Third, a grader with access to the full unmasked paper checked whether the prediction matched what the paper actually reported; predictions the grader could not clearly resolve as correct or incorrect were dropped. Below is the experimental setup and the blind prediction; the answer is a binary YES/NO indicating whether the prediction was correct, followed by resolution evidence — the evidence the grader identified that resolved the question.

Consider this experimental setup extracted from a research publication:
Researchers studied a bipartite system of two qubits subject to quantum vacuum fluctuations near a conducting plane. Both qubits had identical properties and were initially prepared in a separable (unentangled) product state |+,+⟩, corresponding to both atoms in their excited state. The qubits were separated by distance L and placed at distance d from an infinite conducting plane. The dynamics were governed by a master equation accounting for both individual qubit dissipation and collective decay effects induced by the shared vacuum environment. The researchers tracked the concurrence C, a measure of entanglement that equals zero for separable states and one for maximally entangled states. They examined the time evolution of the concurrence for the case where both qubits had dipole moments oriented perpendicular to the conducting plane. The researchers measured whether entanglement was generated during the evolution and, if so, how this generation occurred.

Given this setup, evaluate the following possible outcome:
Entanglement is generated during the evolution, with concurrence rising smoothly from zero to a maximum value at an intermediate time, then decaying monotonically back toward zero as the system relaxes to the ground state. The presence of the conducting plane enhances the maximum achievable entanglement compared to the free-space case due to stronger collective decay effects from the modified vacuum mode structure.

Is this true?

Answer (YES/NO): NO